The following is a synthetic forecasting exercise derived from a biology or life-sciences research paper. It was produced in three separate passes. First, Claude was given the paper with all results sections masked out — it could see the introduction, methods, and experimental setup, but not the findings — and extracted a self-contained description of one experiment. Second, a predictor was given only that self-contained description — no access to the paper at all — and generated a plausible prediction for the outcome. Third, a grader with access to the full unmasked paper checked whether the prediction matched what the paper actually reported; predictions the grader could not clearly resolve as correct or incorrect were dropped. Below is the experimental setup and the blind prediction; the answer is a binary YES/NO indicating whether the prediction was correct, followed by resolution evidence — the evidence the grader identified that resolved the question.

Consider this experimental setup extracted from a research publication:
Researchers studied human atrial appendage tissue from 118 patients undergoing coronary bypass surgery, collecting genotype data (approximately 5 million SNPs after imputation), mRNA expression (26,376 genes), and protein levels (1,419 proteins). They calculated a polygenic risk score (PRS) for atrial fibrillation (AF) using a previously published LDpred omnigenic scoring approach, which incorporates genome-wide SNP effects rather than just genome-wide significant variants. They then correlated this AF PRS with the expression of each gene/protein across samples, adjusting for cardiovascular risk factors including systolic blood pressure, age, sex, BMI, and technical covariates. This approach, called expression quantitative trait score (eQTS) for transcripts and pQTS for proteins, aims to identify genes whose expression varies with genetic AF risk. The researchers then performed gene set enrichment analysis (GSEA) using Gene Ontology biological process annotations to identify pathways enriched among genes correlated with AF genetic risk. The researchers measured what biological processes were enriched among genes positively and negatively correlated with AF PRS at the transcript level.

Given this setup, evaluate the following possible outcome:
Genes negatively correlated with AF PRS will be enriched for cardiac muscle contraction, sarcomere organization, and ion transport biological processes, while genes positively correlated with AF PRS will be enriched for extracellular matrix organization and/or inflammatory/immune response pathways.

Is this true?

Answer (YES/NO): NO